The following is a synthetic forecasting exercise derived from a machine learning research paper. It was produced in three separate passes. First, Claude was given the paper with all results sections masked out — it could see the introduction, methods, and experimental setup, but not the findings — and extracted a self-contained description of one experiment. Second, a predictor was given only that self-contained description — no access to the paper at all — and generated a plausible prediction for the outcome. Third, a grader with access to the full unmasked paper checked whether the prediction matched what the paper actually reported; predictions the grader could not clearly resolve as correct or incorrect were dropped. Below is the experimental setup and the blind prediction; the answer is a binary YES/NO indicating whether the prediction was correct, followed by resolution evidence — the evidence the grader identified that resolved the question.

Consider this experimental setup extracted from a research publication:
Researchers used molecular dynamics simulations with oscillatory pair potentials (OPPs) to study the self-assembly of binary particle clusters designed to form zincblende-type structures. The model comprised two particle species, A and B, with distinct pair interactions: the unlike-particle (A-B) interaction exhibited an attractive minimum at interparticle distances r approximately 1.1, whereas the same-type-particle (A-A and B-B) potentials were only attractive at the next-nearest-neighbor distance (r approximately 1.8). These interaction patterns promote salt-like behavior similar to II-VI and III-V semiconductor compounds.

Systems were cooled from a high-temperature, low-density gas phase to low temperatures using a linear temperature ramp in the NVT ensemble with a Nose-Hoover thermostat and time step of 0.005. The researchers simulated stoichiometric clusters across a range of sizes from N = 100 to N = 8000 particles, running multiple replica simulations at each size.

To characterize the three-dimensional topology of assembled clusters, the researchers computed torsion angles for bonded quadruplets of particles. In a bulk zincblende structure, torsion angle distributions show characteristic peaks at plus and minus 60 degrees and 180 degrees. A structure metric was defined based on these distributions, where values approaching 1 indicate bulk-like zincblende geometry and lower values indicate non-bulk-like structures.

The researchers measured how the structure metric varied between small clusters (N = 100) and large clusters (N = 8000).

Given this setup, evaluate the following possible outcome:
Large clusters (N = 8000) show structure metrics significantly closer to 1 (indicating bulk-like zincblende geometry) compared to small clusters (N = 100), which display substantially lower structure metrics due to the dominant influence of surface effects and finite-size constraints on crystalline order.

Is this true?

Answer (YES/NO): YES